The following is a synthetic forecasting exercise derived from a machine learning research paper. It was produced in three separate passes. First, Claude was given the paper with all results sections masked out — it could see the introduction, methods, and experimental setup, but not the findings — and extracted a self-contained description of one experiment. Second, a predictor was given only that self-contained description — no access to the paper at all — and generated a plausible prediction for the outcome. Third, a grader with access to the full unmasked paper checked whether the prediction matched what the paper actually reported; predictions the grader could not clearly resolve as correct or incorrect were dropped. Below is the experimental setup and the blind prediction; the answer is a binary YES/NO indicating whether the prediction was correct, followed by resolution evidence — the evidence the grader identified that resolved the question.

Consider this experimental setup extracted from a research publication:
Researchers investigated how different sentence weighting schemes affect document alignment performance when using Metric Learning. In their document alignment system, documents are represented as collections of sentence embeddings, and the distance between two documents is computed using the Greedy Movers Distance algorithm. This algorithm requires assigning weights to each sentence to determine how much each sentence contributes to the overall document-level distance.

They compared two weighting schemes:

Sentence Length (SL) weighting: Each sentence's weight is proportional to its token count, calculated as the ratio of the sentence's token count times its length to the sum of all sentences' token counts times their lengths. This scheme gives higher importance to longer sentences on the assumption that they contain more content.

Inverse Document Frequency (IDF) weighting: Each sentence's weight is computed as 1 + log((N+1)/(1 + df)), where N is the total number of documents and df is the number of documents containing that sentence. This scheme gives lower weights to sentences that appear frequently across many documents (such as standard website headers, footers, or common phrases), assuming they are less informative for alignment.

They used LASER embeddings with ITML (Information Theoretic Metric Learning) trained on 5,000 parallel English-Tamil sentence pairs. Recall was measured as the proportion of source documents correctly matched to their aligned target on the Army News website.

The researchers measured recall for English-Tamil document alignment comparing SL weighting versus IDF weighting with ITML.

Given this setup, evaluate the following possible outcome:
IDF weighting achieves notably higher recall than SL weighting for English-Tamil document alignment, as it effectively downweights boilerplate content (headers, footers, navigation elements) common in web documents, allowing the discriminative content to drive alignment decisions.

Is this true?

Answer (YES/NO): NO